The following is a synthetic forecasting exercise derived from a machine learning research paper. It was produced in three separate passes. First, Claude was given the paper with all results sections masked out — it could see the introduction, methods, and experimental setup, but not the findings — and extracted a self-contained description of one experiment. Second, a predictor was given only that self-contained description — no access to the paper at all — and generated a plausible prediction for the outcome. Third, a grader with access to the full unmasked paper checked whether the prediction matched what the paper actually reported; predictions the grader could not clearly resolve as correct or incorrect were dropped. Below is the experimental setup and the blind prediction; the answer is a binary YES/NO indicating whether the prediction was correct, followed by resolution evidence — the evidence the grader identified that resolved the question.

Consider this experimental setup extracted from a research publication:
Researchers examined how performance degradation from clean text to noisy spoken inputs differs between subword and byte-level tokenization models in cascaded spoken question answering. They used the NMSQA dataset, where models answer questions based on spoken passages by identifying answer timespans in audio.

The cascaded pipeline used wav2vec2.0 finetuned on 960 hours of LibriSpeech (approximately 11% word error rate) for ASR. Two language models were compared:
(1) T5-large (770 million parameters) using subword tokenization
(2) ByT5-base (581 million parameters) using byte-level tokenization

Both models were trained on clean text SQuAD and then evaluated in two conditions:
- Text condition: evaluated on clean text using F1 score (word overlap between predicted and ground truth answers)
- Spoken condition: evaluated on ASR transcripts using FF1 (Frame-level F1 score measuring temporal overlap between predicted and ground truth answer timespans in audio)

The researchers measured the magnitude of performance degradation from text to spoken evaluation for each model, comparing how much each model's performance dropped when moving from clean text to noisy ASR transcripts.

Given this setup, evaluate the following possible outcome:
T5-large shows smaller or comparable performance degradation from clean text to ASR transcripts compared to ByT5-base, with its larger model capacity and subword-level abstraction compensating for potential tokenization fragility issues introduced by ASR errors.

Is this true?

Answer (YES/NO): NO